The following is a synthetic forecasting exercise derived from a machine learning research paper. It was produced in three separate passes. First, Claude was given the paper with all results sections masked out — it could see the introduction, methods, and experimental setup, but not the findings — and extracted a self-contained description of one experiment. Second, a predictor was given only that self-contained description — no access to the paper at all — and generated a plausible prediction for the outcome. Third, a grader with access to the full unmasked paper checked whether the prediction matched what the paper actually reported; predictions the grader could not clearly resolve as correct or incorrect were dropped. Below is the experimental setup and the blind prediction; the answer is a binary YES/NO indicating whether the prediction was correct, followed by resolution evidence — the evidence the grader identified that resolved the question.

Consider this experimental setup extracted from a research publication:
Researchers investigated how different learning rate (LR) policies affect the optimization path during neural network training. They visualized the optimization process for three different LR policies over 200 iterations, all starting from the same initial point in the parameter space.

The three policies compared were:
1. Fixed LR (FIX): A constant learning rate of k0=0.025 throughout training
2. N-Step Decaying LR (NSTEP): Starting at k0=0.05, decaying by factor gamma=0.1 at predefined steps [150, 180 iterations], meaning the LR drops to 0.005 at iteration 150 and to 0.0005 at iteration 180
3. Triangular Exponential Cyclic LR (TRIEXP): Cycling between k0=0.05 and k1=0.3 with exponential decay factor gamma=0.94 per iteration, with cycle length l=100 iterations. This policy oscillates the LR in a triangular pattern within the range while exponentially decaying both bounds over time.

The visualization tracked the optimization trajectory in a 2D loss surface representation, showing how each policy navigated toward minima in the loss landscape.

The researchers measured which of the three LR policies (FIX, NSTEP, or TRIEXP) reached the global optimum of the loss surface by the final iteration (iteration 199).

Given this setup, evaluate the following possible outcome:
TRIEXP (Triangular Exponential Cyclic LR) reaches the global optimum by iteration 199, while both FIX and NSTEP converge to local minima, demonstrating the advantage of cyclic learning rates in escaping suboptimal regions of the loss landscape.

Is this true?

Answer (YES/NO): NO